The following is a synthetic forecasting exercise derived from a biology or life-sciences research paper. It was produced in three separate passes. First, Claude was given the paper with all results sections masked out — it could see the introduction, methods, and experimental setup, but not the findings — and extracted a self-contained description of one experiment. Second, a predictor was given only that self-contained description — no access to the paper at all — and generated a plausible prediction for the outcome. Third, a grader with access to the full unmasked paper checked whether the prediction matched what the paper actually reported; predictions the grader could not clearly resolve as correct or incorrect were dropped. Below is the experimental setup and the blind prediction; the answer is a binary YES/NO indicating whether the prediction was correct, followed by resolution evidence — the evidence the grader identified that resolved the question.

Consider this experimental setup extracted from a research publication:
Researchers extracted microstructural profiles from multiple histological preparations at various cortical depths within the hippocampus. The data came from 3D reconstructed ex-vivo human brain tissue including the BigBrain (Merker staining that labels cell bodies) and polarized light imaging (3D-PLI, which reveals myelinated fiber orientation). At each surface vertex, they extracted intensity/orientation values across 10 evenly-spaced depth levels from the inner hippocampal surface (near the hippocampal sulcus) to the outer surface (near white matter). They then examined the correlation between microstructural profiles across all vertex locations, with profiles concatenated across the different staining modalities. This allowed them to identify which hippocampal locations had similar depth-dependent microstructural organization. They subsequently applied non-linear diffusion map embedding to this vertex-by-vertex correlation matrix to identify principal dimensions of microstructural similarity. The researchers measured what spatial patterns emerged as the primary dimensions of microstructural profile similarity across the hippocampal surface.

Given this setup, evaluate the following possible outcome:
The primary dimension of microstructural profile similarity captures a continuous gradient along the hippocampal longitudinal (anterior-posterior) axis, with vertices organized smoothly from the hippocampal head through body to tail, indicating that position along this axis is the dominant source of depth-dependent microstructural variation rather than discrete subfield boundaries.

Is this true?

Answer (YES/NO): NO